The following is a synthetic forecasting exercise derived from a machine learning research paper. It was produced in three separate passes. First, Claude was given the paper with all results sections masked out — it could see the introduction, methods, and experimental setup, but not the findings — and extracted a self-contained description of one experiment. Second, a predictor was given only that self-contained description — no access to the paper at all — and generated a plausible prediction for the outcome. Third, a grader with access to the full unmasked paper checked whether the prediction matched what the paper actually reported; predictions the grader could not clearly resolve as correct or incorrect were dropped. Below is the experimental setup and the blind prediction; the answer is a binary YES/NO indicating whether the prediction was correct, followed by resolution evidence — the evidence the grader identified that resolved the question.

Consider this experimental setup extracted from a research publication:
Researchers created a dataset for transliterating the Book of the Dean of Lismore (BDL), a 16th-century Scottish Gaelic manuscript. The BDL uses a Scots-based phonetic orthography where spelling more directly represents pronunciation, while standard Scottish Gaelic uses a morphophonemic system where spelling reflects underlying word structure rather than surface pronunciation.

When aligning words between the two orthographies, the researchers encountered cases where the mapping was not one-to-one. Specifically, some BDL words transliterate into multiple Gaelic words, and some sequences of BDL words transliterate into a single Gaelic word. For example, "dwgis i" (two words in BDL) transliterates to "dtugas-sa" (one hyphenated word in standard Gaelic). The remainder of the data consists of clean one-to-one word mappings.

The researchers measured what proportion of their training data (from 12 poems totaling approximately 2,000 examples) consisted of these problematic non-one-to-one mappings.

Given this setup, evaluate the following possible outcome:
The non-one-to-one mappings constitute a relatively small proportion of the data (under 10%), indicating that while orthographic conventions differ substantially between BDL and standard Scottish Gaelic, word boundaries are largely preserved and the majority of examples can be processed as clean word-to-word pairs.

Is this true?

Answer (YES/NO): YES